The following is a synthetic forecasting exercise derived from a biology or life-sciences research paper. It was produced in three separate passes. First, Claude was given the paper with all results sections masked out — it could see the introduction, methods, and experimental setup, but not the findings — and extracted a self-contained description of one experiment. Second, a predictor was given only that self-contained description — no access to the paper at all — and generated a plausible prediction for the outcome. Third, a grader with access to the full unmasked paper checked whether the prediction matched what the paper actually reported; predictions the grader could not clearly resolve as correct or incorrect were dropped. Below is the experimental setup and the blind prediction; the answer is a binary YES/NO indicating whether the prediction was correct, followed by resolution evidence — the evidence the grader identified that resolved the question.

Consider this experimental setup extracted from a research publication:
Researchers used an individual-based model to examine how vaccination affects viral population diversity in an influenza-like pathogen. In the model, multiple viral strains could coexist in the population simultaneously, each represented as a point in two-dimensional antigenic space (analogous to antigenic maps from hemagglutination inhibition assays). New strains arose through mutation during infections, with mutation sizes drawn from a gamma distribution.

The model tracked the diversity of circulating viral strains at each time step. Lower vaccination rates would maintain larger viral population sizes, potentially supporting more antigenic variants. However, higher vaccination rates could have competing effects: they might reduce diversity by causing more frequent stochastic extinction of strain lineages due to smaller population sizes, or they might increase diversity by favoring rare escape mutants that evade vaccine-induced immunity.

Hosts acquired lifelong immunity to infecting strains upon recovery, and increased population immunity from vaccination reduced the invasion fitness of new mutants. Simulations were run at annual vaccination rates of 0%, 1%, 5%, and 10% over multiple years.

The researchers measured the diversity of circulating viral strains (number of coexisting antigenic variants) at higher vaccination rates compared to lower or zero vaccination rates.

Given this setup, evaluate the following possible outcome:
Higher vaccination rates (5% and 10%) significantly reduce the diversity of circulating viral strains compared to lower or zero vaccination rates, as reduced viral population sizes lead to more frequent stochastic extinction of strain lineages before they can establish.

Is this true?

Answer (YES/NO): YES